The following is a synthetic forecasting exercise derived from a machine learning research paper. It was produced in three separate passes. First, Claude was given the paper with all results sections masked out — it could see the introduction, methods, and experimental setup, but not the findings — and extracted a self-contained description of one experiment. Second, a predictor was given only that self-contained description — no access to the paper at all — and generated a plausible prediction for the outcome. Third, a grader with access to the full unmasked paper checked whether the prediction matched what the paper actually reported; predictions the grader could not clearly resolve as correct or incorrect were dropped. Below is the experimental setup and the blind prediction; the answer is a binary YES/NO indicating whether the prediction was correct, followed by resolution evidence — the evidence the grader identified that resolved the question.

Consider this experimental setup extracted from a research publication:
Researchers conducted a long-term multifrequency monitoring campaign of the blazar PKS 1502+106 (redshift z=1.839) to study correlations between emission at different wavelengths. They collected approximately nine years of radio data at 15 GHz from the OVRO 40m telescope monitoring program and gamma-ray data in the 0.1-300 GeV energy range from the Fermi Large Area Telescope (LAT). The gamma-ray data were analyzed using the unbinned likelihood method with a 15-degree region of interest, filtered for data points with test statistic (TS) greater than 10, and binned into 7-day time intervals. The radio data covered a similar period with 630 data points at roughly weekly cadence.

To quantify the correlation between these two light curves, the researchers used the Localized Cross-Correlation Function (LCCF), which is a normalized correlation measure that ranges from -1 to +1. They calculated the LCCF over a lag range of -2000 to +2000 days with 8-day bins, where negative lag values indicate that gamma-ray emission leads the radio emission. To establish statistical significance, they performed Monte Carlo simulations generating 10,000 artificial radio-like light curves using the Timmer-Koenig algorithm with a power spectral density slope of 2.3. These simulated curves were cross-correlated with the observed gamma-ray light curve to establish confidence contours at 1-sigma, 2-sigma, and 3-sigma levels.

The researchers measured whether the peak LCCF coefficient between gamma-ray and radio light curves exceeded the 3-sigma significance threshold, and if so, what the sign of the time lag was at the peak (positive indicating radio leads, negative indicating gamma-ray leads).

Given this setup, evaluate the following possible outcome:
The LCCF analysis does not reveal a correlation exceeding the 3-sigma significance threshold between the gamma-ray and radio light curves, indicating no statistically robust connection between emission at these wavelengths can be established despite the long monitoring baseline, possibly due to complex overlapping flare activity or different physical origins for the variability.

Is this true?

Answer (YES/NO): NO